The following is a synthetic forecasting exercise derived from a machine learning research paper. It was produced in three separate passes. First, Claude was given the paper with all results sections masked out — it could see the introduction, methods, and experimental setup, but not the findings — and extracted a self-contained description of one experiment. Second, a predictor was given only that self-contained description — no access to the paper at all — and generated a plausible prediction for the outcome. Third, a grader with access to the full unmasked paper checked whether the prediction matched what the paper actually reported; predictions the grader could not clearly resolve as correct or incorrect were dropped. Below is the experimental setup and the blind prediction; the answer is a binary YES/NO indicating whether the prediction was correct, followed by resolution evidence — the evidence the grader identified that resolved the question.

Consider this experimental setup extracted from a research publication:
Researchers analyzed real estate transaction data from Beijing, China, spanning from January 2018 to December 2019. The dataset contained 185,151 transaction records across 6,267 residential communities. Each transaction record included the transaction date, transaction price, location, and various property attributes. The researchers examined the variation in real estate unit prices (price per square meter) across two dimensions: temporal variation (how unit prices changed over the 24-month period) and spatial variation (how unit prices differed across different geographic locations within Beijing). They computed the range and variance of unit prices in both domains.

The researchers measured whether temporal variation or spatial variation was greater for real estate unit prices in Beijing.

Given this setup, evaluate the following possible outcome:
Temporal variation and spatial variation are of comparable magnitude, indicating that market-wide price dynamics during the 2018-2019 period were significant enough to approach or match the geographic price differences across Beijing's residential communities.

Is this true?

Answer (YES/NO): NO